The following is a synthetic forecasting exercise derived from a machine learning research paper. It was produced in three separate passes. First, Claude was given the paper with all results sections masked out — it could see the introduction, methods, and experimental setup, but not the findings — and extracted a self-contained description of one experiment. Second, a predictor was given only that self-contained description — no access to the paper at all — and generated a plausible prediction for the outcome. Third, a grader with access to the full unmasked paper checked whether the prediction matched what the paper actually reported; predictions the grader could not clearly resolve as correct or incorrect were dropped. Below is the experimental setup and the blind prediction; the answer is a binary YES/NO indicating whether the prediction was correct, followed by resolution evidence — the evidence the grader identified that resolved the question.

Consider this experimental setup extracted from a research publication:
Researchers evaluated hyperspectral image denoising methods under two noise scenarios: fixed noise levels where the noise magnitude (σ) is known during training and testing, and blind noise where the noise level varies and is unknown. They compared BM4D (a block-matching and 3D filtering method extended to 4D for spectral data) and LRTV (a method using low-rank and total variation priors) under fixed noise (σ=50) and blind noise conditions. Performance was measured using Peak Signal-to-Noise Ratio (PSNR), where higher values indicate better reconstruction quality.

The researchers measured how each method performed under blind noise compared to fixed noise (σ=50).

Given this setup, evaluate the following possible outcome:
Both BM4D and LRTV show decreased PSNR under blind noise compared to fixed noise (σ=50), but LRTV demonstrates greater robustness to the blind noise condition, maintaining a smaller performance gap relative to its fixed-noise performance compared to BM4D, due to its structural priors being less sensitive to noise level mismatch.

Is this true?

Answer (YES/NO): NO